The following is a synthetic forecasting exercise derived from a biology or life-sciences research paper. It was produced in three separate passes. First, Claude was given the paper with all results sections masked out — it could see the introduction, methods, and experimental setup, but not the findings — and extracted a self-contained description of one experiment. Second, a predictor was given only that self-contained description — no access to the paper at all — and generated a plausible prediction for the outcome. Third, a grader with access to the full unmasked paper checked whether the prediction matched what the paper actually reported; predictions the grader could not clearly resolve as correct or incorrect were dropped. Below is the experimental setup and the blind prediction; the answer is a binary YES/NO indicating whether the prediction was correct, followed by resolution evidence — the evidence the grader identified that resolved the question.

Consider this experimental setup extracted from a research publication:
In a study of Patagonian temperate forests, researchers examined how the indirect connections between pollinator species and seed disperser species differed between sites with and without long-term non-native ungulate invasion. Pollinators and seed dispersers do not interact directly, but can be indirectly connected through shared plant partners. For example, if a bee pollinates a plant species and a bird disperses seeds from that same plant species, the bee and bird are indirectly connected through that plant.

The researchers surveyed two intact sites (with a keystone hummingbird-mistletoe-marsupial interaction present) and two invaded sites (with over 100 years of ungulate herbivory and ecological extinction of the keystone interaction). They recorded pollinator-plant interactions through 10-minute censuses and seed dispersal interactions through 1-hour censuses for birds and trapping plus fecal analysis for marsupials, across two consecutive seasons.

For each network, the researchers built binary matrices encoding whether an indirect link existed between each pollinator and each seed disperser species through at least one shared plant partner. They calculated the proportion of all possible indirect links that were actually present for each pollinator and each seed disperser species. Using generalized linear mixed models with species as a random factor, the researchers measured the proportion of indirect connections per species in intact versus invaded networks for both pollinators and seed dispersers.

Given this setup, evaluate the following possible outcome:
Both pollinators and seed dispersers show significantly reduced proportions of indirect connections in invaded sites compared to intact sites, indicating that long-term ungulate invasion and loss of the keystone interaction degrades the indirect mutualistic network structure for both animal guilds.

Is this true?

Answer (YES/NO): NO